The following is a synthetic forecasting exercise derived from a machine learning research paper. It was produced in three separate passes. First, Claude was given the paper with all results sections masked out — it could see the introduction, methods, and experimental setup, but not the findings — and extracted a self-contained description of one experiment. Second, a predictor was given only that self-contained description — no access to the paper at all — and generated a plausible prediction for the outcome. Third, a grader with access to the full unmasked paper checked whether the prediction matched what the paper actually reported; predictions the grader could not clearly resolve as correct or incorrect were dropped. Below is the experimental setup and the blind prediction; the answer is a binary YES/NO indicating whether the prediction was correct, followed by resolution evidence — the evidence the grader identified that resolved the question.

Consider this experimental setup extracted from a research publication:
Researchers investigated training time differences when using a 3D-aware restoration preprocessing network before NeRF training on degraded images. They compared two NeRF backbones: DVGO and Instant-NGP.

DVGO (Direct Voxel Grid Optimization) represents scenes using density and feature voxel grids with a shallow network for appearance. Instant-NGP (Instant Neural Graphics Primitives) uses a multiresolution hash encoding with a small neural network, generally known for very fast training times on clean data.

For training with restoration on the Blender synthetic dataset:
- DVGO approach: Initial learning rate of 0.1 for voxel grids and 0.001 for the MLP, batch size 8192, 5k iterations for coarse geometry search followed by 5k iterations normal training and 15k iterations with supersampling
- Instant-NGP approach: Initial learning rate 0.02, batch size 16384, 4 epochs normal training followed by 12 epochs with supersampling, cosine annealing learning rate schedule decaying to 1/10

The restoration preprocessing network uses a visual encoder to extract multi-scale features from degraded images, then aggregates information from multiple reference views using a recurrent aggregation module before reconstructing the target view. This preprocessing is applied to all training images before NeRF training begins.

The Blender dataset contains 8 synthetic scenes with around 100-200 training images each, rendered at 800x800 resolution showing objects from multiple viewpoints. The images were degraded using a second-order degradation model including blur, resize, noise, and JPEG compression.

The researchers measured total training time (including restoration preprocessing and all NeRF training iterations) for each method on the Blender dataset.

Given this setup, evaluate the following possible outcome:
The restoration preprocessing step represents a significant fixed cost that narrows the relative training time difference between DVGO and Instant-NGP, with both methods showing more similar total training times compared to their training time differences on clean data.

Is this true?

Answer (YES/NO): NO